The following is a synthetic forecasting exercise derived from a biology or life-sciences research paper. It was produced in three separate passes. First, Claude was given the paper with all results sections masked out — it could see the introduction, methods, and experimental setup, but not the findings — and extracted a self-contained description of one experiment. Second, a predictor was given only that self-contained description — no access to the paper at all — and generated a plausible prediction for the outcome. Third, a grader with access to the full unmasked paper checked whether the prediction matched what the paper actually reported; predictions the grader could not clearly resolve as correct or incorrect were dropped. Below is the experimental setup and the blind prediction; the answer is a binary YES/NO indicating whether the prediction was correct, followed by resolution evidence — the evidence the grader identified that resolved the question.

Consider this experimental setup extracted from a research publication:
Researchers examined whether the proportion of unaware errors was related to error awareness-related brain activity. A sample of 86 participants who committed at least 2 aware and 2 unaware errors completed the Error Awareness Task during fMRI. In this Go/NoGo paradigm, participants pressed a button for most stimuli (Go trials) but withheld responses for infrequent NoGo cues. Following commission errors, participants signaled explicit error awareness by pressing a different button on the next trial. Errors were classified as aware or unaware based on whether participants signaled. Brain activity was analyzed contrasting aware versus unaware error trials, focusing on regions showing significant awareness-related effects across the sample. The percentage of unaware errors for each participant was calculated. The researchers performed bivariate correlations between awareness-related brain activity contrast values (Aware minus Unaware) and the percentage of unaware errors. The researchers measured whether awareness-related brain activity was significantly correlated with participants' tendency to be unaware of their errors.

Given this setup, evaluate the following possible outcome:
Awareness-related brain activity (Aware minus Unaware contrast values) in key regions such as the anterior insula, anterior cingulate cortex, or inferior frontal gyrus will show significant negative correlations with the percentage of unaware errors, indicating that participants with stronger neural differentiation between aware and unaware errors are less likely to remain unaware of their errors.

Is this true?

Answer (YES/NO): NO